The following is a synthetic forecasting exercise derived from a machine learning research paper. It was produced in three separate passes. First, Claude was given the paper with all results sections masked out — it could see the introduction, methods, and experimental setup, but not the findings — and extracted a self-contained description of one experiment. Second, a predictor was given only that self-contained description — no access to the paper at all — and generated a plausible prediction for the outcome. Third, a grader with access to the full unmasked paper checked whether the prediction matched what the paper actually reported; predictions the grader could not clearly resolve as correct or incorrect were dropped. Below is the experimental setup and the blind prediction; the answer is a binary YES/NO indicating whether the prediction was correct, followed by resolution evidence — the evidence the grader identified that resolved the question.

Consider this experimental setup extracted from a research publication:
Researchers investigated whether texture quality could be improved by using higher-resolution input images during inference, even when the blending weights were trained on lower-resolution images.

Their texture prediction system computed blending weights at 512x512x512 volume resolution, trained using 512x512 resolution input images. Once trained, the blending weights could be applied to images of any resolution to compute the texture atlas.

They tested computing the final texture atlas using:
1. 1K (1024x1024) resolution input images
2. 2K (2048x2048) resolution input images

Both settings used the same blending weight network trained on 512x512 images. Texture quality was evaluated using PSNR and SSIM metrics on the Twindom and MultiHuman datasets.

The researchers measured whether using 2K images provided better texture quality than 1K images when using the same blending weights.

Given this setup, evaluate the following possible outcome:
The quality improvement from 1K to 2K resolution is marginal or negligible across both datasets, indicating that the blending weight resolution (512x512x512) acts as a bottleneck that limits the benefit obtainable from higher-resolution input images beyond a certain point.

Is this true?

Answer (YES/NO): NO